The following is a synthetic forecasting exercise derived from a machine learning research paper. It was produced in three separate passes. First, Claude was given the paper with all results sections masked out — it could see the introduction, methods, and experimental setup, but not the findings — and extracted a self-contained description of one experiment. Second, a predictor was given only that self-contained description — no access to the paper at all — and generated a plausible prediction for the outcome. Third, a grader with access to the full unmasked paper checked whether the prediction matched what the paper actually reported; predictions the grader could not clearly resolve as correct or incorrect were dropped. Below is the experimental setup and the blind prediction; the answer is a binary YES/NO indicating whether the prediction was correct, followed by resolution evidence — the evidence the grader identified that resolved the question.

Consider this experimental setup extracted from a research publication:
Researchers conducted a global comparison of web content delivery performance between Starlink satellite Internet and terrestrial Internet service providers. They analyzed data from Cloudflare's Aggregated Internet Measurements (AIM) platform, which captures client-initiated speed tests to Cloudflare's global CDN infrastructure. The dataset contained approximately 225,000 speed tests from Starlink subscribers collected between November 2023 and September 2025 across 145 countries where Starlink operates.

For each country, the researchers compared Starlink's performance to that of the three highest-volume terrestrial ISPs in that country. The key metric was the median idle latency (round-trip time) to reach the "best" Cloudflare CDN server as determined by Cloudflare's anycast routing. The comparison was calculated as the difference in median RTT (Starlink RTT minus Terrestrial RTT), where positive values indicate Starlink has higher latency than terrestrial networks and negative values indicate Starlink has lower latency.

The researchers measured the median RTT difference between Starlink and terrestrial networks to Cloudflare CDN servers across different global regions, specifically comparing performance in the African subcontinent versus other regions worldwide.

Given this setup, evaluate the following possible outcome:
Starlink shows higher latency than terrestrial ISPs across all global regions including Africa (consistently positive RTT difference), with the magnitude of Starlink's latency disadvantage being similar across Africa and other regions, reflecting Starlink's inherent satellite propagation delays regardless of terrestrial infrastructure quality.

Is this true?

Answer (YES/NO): NO